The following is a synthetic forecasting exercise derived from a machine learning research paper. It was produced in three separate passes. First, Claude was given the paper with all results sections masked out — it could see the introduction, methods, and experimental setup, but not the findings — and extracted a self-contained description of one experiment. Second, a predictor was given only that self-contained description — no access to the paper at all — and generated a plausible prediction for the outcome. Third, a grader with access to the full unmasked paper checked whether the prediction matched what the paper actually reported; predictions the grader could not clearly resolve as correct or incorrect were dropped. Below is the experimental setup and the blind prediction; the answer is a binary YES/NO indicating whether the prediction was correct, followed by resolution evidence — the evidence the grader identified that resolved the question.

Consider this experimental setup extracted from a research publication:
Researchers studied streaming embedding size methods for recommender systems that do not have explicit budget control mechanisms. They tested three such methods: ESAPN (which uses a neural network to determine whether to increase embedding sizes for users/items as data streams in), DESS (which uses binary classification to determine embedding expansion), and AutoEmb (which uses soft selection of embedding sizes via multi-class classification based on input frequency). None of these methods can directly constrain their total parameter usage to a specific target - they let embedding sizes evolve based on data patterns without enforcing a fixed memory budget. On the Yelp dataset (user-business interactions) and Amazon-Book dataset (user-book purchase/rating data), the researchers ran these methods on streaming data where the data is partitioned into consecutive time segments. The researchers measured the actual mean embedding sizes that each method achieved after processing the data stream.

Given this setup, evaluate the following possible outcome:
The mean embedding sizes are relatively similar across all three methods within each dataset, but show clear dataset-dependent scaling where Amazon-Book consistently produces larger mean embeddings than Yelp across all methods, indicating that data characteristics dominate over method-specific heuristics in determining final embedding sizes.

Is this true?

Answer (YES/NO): NO